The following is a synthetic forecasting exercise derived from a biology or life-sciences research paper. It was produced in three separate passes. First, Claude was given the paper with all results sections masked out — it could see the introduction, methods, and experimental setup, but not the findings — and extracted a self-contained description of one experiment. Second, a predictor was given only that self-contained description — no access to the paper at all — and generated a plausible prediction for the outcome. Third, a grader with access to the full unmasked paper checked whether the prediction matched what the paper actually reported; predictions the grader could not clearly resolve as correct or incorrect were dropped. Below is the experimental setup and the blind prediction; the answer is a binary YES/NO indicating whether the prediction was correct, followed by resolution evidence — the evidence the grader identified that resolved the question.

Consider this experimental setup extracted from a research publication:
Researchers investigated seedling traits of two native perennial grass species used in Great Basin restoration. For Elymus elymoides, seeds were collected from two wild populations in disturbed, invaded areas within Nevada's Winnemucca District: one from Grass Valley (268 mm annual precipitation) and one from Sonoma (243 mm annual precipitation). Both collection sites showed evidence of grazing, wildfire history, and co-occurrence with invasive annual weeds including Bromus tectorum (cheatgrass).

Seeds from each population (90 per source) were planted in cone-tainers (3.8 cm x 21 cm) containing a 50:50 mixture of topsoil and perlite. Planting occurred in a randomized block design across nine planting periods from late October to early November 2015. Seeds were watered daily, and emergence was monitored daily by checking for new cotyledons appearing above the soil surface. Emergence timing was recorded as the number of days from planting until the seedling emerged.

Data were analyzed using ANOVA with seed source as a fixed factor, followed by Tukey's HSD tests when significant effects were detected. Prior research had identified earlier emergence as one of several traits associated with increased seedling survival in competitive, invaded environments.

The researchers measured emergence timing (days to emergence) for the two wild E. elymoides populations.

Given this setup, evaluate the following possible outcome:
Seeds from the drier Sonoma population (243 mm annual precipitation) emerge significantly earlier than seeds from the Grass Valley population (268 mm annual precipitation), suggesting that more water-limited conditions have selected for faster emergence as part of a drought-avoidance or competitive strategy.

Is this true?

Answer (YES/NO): YES